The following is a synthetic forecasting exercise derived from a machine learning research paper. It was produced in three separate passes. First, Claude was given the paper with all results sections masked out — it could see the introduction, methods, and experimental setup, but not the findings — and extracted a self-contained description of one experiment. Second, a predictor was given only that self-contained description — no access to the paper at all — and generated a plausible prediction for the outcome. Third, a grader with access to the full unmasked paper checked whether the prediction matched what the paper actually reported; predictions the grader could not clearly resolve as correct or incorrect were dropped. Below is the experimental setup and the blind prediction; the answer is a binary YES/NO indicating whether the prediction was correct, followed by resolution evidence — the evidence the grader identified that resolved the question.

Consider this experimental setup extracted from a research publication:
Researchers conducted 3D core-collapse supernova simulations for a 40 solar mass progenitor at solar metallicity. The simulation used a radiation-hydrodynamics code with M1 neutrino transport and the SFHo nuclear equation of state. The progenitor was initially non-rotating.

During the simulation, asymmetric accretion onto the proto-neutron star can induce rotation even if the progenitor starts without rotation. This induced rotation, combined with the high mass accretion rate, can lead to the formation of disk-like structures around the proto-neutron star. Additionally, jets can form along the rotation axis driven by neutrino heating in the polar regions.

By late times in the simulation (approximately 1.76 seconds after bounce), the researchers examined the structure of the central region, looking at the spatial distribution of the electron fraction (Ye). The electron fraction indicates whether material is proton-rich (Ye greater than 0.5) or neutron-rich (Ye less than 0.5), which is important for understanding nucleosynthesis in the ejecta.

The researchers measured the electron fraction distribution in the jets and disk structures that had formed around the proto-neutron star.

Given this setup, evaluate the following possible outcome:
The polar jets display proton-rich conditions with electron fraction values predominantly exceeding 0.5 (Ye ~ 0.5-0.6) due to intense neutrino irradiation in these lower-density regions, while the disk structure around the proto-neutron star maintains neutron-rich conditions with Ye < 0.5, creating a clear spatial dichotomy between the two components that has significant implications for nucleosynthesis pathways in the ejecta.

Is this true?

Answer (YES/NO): YES